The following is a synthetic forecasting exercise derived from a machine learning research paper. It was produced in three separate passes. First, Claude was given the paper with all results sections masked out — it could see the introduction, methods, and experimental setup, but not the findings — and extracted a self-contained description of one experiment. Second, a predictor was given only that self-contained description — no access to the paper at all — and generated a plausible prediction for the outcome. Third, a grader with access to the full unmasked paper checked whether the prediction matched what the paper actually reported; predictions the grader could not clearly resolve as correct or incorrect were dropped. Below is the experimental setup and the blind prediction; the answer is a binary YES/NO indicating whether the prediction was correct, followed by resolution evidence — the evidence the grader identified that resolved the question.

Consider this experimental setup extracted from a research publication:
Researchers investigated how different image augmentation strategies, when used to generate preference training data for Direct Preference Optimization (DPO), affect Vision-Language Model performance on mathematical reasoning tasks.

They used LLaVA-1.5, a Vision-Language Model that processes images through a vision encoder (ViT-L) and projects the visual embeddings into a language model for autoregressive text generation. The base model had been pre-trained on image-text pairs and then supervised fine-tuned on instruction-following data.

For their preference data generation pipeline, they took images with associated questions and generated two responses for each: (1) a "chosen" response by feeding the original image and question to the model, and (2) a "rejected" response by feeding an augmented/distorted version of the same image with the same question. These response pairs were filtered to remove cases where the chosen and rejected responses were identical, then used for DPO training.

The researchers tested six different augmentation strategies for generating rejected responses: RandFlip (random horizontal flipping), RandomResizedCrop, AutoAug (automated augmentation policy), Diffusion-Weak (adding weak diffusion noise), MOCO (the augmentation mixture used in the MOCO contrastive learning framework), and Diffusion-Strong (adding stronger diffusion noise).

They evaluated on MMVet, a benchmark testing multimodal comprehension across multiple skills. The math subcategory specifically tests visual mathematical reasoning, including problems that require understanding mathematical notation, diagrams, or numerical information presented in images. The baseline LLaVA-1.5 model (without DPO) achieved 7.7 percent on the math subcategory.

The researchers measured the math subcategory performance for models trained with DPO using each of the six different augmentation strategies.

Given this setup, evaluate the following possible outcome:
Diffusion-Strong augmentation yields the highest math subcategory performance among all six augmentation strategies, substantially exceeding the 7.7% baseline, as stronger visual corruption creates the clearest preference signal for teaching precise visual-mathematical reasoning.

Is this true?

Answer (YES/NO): NO